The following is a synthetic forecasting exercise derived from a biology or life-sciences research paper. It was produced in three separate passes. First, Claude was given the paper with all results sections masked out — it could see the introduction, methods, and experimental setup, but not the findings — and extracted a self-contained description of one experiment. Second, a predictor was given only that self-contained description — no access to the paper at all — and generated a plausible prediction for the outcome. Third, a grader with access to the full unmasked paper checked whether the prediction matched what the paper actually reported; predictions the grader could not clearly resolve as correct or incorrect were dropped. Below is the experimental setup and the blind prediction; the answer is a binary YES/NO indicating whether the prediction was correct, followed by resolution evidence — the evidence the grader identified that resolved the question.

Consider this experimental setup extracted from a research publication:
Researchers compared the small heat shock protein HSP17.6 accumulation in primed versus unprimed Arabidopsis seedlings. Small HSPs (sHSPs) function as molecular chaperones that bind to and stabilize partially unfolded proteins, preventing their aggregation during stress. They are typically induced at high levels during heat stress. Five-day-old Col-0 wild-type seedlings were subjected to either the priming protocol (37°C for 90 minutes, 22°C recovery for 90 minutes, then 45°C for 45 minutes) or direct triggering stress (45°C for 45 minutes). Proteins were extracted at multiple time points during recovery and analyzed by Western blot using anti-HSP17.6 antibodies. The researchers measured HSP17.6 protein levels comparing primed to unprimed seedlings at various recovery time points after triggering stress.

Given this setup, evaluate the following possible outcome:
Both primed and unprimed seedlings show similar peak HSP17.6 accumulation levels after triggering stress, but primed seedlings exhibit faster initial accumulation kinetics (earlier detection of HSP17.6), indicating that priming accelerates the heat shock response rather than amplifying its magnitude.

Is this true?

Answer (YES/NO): NO